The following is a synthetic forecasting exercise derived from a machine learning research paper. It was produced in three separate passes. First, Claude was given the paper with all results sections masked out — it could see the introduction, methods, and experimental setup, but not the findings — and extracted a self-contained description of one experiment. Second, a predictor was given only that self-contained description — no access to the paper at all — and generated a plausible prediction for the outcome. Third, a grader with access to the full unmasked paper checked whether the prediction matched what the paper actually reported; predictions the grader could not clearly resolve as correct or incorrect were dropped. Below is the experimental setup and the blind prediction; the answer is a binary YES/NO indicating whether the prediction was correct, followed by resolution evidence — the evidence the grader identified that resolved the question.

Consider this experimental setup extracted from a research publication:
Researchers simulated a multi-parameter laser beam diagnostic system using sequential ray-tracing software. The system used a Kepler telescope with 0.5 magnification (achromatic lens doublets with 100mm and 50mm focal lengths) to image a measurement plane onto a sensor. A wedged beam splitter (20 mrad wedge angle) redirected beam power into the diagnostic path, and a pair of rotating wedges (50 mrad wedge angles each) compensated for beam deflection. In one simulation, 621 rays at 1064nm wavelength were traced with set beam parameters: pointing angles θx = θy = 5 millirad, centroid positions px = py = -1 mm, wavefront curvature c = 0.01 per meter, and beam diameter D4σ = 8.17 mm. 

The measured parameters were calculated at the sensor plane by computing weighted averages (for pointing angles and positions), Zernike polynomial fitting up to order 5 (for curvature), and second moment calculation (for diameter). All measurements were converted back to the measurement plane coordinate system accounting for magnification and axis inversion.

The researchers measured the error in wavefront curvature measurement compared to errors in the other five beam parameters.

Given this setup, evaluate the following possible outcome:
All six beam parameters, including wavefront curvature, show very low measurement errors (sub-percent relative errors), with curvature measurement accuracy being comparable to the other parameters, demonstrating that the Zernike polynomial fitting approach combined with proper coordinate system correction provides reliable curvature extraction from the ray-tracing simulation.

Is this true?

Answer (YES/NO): NO